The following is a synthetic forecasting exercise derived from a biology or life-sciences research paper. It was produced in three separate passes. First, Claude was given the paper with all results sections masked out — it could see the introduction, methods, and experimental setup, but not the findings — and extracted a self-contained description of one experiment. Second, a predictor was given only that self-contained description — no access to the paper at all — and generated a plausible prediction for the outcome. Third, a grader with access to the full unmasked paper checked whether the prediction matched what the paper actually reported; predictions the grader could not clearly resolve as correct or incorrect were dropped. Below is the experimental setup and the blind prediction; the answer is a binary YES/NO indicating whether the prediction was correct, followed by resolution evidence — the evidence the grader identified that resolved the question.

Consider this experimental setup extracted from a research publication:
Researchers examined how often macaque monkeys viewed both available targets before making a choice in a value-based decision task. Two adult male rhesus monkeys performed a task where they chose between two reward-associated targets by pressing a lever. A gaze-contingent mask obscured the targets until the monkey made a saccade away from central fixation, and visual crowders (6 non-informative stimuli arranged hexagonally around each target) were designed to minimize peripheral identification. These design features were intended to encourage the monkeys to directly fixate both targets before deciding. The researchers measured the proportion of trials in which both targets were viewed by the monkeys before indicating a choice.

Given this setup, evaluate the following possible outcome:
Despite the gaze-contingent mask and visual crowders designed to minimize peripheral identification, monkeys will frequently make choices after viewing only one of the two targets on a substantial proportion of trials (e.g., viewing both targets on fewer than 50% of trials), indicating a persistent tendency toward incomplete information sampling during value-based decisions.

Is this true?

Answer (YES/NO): NO